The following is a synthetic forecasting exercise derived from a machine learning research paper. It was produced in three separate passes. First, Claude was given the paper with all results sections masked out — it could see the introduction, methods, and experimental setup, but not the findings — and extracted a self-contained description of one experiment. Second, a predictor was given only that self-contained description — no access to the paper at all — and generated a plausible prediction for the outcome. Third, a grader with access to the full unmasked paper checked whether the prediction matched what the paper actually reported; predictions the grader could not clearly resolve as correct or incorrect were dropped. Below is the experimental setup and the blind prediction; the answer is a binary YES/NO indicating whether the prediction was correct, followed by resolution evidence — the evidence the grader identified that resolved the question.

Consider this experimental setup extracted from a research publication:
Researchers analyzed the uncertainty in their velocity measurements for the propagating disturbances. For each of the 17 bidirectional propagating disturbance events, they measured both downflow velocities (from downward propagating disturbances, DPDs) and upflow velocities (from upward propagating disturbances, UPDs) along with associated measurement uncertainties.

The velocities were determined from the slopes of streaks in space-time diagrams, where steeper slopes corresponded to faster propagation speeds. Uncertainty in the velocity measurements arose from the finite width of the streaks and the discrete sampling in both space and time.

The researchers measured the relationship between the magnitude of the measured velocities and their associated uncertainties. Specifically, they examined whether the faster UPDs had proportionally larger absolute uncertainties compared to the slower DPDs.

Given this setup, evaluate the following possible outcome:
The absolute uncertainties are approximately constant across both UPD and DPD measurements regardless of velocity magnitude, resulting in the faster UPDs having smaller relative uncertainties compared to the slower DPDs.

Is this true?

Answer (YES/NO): NO